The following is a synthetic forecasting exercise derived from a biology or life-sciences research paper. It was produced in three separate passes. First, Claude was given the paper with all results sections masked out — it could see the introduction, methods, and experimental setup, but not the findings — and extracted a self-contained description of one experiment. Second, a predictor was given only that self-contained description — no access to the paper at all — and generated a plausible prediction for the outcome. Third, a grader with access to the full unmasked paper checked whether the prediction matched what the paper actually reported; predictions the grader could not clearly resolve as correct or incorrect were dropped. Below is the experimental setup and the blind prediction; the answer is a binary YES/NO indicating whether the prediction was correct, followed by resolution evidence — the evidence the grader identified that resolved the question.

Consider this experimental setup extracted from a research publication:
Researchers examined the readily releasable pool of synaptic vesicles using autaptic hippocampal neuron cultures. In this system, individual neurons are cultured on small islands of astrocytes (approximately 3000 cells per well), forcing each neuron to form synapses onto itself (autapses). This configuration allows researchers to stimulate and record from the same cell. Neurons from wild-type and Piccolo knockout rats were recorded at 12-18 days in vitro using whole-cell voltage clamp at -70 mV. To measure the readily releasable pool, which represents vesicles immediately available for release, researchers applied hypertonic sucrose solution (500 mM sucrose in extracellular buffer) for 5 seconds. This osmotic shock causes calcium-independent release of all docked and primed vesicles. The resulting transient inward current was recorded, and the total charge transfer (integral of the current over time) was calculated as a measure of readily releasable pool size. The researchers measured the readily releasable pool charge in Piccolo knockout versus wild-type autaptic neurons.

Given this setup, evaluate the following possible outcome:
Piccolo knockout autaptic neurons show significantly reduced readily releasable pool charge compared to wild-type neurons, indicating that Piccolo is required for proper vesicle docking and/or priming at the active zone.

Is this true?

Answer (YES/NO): NO